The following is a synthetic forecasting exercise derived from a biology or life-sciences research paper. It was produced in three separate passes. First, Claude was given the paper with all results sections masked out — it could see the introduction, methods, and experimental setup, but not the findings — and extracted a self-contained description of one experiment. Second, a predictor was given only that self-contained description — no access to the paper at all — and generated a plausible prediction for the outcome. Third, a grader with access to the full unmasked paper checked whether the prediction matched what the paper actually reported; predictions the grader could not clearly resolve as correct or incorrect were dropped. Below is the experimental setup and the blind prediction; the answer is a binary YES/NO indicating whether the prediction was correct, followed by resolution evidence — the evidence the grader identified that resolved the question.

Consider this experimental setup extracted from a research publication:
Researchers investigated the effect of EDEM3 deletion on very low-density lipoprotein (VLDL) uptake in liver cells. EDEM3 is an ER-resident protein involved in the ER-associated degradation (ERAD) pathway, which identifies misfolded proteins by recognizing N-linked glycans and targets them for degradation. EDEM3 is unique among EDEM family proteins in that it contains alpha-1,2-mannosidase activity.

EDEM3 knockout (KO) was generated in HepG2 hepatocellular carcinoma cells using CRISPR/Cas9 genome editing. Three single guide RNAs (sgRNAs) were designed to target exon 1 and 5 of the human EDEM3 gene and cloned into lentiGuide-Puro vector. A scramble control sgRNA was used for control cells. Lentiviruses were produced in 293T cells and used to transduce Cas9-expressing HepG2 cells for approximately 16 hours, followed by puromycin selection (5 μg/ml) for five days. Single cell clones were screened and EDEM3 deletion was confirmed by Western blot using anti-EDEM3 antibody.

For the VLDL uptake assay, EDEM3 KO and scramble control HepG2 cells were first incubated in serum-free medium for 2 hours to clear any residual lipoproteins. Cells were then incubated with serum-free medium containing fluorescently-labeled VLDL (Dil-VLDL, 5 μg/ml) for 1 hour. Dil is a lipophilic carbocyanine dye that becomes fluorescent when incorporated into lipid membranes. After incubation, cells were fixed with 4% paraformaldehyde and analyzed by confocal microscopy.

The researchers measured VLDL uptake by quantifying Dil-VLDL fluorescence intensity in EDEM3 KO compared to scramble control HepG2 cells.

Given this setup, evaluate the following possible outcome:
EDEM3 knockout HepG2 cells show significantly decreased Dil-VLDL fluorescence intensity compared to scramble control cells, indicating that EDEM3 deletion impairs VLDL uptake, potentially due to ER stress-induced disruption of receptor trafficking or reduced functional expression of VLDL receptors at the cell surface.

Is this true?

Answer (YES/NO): NO